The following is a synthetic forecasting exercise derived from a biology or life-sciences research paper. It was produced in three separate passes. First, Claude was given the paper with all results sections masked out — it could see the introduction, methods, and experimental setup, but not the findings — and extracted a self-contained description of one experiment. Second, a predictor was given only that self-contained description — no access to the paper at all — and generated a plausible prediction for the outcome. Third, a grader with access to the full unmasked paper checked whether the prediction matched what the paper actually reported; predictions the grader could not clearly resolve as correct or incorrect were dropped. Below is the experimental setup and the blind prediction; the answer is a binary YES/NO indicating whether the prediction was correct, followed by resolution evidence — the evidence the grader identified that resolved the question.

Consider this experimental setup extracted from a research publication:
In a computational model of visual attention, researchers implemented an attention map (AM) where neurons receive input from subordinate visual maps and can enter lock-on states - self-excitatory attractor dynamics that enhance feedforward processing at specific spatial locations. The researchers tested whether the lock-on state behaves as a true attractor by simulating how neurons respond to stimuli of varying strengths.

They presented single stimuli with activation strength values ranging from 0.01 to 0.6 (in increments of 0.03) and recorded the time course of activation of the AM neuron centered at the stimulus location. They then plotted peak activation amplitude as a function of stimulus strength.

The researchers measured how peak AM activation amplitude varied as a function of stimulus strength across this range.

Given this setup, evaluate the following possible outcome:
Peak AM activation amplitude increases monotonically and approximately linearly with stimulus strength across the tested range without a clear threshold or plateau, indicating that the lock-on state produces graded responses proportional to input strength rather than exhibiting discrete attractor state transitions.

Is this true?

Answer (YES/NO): NO